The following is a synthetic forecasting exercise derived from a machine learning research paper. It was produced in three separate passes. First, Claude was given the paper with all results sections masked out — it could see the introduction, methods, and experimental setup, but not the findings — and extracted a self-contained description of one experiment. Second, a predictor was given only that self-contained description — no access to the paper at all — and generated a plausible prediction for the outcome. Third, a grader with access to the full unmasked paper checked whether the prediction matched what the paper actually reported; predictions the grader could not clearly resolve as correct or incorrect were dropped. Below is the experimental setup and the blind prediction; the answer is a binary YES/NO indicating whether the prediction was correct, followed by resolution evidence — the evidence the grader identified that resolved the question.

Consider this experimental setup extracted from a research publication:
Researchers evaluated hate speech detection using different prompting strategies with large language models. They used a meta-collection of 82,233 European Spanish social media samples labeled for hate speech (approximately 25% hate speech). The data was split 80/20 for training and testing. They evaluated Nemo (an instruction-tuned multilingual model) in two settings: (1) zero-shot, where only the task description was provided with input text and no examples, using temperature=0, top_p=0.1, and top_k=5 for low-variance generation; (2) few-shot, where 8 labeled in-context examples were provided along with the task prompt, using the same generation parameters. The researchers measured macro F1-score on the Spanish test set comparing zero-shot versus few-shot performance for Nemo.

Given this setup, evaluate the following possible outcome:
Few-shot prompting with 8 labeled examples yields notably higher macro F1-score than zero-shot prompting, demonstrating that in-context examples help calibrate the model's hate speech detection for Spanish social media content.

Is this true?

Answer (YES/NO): YES